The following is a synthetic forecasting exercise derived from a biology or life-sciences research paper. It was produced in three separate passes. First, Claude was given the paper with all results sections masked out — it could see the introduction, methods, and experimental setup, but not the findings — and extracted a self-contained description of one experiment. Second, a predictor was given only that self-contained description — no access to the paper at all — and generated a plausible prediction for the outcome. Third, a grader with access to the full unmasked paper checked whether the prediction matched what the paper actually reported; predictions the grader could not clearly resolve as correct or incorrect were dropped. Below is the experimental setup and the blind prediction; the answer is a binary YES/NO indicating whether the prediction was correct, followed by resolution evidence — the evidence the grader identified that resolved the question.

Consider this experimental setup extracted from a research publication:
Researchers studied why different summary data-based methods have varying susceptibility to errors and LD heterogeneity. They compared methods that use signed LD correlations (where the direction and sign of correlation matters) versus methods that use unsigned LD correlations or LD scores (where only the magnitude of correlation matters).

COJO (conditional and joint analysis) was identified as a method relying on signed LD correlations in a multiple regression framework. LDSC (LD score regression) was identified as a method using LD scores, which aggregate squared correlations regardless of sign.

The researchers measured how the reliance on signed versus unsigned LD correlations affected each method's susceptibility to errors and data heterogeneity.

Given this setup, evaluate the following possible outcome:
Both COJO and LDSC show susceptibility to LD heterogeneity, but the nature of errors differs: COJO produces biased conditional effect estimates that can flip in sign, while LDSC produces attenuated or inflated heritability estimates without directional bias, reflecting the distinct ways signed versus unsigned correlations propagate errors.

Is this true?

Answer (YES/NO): NO